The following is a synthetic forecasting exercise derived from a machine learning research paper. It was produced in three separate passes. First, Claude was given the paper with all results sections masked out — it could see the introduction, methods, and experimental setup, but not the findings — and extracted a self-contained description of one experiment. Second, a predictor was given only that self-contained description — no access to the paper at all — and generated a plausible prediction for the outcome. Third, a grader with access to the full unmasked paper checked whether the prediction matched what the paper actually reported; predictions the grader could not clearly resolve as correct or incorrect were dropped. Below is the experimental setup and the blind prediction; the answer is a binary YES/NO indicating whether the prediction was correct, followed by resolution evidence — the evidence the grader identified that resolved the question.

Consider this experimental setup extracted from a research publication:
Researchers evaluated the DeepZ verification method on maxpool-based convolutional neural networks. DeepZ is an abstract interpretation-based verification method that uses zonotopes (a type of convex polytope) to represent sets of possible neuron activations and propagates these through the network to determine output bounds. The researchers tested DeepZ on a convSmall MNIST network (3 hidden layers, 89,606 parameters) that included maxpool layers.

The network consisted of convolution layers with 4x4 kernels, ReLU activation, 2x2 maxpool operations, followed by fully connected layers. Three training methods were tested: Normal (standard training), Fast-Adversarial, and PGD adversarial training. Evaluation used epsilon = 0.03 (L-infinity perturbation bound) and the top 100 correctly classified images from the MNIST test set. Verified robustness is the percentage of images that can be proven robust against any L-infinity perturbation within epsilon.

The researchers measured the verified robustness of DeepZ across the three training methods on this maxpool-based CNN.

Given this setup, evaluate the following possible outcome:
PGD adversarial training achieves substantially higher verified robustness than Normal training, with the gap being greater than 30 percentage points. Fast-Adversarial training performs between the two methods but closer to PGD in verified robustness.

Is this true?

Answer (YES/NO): NO